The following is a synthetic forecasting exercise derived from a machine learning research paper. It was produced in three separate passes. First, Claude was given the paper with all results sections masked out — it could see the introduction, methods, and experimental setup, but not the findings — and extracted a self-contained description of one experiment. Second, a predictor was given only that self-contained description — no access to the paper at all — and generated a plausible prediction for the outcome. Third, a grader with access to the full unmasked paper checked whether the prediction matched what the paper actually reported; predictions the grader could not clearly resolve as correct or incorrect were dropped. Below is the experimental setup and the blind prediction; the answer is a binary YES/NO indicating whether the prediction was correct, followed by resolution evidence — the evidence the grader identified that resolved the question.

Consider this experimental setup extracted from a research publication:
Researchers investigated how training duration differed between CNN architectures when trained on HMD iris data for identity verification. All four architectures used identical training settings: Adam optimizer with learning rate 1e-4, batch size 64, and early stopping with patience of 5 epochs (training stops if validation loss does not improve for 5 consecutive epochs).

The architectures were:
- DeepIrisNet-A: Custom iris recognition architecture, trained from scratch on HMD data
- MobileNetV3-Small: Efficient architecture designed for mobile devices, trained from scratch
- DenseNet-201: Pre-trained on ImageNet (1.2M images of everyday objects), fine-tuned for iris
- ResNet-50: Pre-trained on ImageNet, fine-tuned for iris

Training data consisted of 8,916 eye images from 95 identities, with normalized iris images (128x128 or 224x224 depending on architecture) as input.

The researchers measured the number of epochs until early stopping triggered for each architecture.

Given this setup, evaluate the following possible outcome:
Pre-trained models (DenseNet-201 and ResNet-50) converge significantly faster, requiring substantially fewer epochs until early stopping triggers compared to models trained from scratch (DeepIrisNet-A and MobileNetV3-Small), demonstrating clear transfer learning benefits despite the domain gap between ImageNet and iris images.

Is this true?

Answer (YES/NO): NO